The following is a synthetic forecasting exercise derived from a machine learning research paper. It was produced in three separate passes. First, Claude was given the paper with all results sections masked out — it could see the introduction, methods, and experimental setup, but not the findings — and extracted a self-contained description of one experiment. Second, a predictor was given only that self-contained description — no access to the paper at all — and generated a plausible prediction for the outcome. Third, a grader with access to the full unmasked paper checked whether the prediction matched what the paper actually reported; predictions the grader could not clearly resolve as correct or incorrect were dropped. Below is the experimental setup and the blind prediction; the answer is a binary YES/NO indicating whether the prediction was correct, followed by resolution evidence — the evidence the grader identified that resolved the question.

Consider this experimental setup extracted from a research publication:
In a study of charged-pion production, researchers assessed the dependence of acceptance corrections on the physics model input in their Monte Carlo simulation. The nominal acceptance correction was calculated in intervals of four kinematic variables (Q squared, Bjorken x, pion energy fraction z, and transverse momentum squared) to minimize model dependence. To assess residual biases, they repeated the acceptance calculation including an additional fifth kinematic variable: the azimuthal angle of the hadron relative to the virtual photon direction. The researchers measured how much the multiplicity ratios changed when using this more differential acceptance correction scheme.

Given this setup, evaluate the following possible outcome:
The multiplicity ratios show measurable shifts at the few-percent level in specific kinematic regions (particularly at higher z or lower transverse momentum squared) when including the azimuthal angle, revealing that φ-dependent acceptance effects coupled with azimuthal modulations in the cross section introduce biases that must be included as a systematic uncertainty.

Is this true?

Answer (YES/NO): NO